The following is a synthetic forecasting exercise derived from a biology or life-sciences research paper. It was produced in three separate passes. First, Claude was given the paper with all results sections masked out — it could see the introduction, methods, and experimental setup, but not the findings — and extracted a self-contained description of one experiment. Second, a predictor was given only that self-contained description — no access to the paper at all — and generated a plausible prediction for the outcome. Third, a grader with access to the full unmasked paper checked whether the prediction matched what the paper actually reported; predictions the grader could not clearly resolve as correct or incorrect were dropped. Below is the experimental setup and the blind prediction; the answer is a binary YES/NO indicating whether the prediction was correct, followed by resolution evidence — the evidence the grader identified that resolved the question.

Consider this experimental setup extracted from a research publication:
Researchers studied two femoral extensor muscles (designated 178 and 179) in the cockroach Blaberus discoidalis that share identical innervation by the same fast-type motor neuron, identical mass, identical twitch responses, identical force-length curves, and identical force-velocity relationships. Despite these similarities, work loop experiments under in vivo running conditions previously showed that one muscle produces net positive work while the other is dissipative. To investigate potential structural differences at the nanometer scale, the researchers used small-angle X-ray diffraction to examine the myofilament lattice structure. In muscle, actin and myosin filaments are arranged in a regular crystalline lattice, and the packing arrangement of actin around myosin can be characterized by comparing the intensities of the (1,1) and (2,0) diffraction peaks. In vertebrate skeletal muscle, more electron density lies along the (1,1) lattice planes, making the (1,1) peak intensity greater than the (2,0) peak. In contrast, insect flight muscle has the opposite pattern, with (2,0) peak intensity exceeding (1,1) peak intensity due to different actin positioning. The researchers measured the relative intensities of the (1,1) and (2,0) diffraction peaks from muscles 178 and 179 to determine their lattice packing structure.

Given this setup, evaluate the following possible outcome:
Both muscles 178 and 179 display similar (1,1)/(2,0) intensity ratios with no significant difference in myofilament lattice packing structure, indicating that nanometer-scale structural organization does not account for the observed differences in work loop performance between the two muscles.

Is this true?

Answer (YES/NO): NO